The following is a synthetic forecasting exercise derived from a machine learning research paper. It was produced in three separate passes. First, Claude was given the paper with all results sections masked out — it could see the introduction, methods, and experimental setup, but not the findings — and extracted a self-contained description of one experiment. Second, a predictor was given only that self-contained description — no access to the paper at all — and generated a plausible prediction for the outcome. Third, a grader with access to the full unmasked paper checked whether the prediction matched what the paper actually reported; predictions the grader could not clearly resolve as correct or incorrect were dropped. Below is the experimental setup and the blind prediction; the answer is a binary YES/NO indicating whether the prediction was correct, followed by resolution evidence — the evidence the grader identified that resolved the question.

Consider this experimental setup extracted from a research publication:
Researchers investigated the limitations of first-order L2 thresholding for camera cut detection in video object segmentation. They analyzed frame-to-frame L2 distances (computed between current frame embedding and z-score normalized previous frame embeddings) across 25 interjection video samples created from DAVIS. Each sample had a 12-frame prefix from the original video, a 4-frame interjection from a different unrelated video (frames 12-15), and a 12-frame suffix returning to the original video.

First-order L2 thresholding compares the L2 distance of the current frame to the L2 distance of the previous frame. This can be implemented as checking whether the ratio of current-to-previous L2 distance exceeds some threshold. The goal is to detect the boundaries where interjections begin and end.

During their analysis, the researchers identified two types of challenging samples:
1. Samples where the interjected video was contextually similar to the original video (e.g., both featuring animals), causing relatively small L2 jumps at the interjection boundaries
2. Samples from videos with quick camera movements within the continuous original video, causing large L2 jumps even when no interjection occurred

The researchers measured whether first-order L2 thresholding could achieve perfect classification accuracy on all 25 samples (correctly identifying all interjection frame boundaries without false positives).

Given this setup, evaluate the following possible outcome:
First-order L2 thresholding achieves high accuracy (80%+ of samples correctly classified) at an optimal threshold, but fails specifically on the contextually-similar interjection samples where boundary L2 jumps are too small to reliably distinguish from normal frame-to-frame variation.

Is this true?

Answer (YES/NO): NO